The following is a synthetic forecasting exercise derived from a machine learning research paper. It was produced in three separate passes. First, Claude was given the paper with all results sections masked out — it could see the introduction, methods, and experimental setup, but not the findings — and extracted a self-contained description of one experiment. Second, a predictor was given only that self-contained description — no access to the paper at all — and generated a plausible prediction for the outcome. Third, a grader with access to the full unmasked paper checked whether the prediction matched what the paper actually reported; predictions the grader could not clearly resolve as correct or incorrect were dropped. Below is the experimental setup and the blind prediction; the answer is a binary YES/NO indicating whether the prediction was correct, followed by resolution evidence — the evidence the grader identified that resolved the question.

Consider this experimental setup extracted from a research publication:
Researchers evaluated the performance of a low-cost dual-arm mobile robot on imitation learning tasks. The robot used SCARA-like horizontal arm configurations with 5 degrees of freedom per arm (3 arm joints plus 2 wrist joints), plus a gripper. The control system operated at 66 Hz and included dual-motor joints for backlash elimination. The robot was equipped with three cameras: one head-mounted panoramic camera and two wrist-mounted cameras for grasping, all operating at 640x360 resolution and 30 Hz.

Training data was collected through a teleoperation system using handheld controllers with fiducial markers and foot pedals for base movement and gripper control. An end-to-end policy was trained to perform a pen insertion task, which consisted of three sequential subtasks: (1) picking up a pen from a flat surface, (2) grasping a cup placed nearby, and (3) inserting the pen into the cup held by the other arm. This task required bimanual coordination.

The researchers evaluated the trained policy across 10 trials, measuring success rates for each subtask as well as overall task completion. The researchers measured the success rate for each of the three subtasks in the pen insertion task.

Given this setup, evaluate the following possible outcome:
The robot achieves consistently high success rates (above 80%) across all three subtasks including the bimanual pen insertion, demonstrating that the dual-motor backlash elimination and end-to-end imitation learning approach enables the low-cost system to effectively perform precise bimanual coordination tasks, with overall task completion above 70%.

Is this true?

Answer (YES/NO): NO